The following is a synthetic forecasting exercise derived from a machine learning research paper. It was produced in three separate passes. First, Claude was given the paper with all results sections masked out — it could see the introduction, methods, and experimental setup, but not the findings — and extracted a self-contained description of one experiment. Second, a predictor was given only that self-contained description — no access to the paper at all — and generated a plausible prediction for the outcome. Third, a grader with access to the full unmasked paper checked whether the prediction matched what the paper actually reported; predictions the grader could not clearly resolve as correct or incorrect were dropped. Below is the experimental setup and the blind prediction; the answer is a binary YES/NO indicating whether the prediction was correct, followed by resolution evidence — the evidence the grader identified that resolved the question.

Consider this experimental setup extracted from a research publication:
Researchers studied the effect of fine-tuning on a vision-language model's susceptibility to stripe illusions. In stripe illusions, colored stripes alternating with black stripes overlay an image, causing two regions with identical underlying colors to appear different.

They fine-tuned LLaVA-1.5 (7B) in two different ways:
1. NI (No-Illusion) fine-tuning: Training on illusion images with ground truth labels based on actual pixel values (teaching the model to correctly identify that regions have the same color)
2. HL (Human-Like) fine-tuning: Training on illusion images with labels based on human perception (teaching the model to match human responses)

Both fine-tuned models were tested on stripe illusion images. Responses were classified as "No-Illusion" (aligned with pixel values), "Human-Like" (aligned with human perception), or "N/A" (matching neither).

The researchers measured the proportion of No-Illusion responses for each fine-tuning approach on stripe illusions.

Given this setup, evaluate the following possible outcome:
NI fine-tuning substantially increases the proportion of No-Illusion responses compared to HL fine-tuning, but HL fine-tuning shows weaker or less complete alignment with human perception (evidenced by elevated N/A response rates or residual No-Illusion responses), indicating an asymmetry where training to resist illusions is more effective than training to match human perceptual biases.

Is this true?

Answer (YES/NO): YES